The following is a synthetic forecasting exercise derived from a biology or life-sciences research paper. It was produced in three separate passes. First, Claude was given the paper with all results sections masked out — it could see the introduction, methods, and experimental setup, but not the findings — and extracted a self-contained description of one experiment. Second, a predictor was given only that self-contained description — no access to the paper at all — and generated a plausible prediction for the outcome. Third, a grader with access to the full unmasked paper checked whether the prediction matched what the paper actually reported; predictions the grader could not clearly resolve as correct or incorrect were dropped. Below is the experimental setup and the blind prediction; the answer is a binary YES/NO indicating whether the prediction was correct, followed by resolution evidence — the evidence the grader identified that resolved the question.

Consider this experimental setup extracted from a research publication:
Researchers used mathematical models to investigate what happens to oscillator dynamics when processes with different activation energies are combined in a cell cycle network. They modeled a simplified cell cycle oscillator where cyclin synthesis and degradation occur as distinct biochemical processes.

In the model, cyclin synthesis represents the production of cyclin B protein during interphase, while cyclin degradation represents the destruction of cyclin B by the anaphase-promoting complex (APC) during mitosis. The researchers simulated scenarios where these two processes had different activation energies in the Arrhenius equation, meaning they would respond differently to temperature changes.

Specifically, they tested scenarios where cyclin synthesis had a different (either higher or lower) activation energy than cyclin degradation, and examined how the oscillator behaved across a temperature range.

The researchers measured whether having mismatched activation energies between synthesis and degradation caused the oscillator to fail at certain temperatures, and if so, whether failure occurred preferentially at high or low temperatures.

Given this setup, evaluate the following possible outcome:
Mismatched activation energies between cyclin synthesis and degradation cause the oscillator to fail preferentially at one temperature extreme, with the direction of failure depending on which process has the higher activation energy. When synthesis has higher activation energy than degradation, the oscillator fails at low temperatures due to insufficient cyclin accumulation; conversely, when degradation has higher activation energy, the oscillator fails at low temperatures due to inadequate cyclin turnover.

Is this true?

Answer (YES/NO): NO